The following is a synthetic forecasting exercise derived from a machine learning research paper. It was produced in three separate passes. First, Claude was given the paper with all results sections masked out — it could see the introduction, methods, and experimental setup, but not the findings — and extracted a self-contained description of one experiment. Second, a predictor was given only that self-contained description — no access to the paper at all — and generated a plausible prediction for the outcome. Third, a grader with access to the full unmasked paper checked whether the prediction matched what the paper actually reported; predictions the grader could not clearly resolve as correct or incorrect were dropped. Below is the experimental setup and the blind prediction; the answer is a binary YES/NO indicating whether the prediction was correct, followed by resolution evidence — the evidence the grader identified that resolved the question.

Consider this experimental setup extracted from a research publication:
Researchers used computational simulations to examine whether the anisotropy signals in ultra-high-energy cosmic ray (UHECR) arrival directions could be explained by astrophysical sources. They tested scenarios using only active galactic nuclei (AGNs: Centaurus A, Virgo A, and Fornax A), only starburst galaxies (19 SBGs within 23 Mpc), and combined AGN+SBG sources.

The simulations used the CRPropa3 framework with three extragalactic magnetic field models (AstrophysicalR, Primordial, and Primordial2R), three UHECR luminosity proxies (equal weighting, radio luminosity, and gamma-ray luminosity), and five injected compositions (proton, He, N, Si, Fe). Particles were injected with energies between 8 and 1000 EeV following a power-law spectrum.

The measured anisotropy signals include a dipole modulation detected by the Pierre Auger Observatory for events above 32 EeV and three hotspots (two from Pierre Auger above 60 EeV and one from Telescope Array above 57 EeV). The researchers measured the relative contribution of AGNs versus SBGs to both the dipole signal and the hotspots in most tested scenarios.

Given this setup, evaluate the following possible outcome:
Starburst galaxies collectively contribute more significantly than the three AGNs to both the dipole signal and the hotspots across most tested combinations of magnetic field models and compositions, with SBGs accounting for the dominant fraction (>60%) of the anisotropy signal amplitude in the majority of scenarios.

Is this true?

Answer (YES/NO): NO